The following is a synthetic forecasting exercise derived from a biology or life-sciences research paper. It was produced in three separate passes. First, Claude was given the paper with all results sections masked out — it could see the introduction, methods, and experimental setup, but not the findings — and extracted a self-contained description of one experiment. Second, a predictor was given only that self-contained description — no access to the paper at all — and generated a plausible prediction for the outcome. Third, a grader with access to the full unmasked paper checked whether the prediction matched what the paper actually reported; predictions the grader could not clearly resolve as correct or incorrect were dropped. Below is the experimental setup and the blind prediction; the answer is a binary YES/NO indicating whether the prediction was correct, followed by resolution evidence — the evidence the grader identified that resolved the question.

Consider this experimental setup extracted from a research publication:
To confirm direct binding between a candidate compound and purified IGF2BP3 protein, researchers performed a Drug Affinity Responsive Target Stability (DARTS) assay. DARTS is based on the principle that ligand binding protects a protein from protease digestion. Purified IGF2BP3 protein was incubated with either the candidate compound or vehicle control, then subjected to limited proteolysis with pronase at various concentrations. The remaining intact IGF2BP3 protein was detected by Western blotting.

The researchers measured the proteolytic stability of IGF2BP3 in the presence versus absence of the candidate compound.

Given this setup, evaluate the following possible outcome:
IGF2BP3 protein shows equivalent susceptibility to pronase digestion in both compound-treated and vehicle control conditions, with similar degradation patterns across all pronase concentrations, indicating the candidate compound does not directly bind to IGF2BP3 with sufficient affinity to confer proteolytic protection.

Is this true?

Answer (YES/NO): NO